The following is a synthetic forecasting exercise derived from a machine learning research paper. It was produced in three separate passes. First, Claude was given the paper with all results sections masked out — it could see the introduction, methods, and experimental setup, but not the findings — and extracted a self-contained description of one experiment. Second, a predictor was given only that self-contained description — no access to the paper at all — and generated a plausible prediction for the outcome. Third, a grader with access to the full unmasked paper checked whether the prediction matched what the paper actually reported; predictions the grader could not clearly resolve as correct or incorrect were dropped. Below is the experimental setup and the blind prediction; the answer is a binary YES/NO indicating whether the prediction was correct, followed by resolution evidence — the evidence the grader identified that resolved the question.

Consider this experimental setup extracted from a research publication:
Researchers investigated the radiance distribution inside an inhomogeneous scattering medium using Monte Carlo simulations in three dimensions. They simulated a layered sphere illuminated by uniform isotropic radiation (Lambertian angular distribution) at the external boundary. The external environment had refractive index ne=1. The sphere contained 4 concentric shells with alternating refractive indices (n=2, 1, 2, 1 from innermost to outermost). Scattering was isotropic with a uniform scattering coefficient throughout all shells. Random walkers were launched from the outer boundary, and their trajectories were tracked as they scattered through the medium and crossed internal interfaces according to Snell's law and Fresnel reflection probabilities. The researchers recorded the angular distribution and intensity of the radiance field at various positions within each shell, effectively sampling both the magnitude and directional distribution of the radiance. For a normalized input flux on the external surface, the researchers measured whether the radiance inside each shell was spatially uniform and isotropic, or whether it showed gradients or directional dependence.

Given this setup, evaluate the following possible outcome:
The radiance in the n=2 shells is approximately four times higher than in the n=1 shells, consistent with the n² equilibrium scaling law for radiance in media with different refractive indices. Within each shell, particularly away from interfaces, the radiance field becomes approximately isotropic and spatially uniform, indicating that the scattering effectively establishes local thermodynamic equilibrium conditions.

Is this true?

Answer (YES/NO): YES